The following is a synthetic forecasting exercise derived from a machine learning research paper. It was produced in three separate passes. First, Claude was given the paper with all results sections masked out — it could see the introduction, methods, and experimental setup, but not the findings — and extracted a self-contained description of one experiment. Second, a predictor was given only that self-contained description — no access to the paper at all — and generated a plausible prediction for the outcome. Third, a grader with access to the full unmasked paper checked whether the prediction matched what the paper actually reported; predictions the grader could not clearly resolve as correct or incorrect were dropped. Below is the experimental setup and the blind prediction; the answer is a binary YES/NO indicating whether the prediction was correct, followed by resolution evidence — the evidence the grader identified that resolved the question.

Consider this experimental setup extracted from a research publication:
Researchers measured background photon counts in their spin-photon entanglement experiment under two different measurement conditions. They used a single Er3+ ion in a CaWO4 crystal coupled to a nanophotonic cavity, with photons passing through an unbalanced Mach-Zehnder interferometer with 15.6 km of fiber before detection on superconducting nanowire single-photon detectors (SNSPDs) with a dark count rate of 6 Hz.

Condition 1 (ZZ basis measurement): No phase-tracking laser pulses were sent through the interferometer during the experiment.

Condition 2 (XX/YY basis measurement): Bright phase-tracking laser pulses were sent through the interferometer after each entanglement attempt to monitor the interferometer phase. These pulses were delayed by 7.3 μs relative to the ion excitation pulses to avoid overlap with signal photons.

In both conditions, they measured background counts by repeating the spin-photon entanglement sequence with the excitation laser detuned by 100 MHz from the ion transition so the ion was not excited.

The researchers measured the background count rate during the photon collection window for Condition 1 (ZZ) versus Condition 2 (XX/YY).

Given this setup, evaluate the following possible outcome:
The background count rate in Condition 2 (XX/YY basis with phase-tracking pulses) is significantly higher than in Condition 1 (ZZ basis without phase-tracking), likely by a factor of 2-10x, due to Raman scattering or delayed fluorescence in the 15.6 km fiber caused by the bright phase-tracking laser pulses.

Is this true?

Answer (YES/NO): YES